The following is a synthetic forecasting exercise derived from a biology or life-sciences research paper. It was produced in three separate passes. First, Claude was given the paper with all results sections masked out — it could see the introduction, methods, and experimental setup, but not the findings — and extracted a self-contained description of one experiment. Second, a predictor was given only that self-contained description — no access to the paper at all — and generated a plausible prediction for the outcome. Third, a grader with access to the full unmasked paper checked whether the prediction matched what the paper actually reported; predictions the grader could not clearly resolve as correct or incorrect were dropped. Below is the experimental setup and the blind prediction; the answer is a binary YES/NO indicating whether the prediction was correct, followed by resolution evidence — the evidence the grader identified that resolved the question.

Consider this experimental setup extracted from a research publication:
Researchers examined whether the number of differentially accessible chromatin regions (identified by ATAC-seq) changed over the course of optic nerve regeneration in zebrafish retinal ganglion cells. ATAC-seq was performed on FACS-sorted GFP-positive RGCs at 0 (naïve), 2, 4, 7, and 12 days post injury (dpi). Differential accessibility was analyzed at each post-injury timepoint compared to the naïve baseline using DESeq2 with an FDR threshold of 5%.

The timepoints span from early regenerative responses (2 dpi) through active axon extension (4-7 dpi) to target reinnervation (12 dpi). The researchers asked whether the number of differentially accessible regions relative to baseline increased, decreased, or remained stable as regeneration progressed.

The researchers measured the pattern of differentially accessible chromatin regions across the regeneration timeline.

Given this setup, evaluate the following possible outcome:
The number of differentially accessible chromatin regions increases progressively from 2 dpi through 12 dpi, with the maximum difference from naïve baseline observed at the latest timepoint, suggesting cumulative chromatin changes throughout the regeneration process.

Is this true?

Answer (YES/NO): NO